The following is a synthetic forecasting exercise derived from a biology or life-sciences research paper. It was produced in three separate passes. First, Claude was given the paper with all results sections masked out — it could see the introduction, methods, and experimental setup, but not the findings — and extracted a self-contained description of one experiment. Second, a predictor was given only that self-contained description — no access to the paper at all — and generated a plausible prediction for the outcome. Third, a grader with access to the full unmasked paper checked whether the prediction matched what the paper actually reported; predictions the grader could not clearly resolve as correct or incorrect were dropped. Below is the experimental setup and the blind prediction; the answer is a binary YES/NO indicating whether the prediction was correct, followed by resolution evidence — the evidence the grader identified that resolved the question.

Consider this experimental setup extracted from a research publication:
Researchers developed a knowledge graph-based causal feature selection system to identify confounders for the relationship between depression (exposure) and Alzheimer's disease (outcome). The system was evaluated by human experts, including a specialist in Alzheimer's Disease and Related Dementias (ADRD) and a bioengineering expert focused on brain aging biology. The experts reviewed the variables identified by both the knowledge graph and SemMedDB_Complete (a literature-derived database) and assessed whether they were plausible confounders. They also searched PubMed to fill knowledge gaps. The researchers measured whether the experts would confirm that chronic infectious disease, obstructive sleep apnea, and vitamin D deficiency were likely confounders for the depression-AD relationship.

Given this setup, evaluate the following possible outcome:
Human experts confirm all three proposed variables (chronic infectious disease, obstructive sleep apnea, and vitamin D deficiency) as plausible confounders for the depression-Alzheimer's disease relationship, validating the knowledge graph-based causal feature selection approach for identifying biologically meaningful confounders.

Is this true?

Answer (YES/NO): YES